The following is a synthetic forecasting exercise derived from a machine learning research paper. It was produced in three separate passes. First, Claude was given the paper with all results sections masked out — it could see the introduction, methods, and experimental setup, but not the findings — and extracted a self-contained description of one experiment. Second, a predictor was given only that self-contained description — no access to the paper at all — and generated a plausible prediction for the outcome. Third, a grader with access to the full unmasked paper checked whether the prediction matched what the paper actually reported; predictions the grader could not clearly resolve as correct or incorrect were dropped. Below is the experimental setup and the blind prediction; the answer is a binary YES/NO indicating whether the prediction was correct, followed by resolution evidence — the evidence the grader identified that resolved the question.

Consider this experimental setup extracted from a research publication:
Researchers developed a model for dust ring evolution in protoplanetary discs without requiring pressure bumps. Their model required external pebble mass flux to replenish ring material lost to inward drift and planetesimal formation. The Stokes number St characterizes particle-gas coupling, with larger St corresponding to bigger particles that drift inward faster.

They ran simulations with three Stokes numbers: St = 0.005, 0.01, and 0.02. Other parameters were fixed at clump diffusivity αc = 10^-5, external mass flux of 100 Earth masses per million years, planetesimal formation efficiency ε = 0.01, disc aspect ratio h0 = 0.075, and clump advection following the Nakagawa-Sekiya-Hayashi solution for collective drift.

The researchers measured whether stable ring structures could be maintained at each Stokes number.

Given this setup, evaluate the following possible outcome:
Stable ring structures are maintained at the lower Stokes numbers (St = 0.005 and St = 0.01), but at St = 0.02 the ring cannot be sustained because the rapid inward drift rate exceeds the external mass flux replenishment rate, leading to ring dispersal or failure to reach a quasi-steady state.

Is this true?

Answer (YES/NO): YES